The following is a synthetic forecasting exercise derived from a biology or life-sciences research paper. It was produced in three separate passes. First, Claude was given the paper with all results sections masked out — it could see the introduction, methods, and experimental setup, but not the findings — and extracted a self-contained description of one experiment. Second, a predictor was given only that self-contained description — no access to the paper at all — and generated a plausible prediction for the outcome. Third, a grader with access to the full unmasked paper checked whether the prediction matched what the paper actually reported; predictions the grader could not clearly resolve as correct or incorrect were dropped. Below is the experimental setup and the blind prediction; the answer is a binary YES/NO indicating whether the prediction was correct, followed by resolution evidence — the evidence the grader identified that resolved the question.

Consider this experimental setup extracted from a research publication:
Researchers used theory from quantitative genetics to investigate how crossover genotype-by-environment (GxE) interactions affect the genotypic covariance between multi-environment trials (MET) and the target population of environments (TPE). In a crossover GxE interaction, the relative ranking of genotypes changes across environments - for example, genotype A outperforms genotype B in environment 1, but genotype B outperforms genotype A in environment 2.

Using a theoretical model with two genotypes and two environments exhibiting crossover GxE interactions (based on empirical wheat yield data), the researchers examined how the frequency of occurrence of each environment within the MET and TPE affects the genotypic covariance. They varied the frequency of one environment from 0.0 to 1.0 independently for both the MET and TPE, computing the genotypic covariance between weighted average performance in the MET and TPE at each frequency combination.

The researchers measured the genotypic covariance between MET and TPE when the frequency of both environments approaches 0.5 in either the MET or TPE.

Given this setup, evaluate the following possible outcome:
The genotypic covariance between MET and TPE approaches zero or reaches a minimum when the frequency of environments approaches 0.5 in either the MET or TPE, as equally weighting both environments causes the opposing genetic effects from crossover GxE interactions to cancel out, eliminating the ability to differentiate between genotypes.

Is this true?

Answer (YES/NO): YES